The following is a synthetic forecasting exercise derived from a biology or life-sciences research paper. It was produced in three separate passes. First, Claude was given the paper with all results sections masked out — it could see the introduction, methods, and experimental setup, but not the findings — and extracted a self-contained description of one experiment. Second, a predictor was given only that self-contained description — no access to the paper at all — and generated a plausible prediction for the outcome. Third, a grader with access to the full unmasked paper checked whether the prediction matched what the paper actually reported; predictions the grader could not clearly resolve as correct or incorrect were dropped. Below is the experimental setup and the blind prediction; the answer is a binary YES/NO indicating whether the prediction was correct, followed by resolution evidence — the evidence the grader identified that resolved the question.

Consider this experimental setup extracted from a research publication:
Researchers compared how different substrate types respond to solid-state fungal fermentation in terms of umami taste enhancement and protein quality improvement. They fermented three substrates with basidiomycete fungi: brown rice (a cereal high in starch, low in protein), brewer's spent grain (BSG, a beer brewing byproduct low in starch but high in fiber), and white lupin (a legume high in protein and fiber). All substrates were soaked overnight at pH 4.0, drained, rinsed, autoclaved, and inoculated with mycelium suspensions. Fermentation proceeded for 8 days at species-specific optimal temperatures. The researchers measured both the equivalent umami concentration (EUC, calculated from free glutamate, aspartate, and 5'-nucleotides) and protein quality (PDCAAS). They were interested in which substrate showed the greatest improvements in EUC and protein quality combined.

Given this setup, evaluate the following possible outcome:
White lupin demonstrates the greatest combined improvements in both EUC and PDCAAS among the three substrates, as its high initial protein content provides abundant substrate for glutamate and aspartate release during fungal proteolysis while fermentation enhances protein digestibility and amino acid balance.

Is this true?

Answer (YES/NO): YES